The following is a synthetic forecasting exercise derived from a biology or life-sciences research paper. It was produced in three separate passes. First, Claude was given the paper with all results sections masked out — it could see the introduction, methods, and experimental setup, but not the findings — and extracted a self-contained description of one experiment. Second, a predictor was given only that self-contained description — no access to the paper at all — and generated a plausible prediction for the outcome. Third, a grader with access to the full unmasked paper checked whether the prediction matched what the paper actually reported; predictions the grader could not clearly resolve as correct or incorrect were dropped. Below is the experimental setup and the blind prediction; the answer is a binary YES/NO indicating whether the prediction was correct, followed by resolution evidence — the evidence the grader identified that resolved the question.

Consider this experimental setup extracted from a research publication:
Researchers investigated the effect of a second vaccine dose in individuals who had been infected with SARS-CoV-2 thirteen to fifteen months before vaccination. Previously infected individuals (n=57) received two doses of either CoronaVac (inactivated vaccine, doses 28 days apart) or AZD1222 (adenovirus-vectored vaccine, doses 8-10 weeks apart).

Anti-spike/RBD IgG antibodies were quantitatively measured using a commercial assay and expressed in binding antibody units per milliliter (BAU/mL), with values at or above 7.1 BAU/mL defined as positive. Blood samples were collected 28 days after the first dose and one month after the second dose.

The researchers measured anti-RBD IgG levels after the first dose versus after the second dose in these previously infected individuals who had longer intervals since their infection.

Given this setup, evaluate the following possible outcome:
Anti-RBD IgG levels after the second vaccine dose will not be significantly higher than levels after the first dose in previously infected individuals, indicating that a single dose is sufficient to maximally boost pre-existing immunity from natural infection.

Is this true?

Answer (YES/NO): NO